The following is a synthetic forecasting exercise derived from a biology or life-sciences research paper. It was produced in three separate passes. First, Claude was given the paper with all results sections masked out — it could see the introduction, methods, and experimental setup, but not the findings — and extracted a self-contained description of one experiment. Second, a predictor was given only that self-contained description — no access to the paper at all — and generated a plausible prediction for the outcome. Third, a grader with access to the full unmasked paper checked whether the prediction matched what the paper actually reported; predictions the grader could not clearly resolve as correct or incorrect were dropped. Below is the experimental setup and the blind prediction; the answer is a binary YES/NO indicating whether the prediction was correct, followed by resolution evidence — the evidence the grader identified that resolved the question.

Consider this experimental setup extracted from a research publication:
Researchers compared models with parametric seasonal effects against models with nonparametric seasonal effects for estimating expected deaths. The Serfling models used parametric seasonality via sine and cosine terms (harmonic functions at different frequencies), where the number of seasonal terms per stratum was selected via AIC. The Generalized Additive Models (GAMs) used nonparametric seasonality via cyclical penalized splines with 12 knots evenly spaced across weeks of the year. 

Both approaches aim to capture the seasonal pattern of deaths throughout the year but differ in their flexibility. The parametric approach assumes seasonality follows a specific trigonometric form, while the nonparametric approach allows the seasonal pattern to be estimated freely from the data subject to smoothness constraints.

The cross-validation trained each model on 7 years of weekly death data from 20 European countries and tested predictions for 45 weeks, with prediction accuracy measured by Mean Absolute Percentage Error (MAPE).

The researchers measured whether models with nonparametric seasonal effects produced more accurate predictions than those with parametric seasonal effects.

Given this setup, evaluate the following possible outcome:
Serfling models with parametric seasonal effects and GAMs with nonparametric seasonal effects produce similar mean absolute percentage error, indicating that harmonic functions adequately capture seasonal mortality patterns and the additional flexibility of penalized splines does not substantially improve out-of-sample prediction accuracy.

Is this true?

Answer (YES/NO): YES